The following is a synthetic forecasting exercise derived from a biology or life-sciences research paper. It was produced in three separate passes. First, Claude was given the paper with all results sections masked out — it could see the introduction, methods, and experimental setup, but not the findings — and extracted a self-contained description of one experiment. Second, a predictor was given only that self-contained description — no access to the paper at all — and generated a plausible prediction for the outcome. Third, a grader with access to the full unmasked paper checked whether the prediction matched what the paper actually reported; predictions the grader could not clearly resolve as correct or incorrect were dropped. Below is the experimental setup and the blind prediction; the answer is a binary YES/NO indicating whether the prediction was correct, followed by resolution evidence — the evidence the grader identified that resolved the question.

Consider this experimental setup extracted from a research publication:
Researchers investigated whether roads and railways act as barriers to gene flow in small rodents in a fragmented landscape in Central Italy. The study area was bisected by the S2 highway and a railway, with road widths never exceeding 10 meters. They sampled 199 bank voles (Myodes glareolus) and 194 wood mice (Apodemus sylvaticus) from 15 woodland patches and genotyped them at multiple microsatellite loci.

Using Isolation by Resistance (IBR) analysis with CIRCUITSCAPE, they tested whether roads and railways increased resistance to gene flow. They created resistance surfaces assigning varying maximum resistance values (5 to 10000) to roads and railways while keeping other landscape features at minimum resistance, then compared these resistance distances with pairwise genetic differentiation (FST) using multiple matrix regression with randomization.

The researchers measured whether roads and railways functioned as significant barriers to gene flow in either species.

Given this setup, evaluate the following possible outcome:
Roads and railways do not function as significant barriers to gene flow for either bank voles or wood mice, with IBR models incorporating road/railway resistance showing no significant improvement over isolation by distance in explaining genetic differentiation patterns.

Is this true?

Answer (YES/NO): NO